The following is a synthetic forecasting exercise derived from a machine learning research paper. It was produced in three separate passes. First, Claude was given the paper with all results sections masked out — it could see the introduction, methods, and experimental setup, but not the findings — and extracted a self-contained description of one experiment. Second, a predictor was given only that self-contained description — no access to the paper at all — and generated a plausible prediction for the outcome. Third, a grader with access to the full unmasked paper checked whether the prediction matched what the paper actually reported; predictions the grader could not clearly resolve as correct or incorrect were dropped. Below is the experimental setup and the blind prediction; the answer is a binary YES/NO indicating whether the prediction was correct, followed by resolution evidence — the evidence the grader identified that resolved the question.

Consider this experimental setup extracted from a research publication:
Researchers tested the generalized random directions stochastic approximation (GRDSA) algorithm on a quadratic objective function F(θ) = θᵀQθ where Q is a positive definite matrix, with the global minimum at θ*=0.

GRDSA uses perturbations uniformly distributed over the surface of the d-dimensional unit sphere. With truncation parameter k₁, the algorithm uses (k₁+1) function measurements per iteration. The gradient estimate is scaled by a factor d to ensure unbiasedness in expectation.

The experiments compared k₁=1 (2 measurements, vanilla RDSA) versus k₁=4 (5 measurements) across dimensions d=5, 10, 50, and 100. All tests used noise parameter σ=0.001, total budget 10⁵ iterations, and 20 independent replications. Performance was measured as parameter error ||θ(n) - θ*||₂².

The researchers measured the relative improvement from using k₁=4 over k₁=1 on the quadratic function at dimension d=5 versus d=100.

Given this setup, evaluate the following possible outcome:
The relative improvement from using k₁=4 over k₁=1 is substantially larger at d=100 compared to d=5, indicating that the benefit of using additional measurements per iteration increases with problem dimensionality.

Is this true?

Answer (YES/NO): NO